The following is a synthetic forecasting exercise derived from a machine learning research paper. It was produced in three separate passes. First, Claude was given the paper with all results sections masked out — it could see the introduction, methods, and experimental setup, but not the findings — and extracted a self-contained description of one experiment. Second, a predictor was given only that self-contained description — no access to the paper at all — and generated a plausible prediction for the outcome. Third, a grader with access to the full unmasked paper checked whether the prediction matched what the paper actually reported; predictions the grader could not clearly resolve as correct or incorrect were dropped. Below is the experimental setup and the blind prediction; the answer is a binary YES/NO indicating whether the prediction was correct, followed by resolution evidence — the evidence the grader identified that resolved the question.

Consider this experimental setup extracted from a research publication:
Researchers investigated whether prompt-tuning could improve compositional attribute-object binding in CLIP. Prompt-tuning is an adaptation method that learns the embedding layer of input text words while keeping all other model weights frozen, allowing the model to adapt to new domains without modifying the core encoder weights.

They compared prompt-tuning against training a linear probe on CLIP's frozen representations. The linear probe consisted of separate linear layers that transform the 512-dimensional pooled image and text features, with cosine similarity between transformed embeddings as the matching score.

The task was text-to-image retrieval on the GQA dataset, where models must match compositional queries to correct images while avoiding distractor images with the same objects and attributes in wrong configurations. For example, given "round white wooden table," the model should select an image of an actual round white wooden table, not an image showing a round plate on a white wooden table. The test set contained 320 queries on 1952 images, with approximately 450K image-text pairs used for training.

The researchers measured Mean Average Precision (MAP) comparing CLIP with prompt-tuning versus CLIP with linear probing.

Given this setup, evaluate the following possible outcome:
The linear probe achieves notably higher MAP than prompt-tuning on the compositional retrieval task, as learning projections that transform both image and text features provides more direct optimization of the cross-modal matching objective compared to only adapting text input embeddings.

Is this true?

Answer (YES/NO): YES